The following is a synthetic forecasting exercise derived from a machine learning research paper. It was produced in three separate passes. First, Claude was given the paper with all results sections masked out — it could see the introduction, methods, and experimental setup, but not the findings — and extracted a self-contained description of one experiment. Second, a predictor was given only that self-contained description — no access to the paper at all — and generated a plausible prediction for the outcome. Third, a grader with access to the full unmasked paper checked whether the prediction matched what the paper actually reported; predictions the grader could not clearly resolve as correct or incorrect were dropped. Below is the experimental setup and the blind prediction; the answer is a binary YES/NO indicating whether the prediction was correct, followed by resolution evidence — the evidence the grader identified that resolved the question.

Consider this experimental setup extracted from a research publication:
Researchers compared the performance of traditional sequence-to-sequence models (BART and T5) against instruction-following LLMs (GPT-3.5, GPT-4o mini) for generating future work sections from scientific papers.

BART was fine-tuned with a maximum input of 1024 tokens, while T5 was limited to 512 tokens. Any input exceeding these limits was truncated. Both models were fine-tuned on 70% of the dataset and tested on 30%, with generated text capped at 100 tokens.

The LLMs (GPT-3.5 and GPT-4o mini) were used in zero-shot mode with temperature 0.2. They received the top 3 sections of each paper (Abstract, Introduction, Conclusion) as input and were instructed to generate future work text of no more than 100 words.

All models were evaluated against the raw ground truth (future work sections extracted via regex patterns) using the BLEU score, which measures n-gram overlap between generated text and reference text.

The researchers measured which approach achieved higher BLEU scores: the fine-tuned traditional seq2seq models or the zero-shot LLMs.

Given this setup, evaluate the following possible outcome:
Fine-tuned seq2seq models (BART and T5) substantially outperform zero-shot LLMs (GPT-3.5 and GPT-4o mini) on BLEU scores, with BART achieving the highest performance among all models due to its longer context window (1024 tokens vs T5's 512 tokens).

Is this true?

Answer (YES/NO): NO